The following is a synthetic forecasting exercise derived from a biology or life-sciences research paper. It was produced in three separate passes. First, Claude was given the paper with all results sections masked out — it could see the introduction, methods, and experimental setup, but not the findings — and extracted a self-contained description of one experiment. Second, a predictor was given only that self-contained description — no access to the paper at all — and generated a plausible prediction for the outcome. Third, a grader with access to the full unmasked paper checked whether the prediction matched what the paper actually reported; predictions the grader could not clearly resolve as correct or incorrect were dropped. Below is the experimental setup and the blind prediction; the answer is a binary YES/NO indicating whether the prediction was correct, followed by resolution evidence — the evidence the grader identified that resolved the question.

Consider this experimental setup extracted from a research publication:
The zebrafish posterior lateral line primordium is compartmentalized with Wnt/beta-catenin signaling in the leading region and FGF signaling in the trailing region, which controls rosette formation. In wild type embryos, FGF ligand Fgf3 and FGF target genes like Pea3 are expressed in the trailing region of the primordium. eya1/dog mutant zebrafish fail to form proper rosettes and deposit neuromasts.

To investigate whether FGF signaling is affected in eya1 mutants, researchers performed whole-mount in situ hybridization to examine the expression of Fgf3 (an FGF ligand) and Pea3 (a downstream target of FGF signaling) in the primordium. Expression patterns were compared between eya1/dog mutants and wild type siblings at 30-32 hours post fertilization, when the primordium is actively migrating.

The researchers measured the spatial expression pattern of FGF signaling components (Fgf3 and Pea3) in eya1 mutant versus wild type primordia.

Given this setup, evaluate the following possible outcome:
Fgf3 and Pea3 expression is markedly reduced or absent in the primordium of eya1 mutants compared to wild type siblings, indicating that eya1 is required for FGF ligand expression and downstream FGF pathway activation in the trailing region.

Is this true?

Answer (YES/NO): NO